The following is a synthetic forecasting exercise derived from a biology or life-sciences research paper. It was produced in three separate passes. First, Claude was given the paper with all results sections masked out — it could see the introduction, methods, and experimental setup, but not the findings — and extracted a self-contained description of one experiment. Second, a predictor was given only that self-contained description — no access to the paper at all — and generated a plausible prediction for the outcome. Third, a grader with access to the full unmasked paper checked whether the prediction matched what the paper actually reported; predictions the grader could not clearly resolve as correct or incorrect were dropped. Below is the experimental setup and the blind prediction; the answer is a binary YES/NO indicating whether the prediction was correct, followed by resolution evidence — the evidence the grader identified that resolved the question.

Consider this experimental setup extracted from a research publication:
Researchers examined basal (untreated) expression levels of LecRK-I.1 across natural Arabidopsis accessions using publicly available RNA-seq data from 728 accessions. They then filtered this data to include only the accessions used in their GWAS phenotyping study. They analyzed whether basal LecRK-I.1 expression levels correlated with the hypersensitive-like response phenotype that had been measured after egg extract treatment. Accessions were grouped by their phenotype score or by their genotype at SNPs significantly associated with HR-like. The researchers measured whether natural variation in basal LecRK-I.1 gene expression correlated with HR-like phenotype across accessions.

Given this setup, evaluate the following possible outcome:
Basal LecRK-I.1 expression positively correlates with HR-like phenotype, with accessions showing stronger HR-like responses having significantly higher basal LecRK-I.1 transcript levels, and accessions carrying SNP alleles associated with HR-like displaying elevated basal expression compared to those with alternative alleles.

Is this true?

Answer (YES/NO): NO